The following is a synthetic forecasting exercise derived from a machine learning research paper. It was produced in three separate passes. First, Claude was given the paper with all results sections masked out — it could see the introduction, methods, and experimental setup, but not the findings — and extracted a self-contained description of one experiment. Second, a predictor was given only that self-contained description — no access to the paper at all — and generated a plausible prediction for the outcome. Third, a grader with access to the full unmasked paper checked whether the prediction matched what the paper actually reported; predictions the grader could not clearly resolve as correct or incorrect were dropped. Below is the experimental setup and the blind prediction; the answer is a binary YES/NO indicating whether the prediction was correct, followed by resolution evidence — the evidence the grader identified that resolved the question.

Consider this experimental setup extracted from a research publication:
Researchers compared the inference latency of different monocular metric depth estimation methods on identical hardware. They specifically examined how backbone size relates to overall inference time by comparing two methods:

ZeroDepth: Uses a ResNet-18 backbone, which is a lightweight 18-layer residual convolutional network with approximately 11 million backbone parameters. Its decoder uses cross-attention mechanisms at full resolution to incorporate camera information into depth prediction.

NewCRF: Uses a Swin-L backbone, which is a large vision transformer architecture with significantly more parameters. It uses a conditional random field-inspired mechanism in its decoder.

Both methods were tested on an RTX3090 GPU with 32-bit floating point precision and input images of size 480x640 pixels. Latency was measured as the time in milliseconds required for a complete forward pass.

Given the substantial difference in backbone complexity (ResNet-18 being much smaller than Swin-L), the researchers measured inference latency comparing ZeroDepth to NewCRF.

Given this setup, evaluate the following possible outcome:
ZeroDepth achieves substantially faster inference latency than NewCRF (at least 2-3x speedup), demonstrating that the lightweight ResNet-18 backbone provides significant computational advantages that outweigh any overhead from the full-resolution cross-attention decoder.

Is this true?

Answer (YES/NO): NO